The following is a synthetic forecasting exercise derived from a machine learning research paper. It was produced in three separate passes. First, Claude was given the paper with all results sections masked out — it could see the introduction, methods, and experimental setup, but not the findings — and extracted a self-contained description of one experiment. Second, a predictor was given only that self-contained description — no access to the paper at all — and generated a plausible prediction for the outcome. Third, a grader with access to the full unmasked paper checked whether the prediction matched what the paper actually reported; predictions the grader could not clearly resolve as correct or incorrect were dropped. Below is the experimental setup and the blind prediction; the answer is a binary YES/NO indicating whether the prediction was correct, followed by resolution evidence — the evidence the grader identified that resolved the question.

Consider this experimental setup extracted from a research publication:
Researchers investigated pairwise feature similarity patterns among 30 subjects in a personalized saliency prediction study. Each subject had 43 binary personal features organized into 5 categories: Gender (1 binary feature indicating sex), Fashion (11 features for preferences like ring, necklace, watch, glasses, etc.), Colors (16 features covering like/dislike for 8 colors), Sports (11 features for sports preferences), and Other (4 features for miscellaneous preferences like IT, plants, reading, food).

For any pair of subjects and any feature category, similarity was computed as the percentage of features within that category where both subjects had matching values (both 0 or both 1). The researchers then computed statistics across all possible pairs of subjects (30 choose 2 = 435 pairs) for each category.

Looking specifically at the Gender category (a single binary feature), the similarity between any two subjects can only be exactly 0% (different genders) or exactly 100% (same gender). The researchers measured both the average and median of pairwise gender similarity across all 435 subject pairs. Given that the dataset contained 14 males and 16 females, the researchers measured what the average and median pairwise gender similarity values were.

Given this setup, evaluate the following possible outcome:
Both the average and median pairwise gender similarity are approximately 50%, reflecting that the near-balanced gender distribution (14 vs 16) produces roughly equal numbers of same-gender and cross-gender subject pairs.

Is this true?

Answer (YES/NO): NO